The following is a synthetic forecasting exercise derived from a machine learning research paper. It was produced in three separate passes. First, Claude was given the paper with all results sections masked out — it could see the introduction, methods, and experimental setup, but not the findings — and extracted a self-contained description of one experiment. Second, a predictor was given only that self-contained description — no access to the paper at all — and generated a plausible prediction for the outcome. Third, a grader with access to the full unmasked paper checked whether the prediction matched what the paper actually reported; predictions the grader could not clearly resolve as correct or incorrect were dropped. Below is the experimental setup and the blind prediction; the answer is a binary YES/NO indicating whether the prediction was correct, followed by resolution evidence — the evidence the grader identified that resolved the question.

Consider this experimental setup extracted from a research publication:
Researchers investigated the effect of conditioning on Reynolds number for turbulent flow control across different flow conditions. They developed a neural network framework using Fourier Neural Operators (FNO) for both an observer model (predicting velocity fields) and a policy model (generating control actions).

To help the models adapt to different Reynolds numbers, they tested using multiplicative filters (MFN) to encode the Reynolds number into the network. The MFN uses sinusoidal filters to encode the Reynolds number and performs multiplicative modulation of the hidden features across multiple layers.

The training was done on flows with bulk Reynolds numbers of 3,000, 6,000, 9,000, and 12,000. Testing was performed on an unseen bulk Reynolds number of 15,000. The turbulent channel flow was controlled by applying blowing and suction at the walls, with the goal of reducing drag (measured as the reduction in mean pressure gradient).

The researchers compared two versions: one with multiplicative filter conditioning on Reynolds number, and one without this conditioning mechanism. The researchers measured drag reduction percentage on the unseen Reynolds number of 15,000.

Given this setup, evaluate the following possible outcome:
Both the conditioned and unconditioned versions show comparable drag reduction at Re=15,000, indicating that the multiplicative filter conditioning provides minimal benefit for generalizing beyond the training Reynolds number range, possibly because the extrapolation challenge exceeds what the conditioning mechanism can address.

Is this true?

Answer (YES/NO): NO